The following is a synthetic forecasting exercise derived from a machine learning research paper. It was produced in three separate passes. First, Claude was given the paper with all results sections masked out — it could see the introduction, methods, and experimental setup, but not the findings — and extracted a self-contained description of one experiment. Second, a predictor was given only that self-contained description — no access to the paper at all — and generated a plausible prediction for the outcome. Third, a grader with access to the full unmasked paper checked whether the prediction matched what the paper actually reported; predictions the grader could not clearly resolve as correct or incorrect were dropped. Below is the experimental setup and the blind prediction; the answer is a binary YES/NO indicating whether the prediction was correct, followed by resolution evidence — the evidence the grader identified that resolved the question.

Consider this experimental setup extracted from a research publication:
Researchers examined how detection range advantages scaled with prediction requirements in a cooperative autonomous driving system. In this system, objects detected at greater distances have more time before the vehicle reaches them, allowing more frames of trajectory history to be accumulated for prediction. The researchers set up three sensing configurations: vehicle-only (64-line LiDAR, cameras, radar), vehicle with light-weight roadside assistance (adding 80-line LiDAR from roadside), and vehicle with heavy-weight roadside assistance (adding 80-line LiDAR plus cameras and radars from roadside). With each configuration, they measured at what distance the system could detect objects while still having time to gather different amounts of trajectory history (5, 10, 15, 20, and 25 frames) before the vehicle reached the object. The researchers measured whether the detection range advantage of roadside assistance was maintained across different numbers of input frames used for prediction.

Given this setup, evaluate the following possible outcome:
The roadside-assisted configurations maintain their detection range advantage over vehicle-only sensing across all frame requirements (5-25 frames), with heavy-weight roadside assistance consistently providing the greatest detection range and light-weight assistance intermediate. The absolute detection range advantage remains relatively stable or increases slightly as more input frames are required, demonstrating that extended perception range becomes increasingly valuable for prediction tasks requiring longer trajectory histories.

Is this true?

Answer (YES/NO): YES